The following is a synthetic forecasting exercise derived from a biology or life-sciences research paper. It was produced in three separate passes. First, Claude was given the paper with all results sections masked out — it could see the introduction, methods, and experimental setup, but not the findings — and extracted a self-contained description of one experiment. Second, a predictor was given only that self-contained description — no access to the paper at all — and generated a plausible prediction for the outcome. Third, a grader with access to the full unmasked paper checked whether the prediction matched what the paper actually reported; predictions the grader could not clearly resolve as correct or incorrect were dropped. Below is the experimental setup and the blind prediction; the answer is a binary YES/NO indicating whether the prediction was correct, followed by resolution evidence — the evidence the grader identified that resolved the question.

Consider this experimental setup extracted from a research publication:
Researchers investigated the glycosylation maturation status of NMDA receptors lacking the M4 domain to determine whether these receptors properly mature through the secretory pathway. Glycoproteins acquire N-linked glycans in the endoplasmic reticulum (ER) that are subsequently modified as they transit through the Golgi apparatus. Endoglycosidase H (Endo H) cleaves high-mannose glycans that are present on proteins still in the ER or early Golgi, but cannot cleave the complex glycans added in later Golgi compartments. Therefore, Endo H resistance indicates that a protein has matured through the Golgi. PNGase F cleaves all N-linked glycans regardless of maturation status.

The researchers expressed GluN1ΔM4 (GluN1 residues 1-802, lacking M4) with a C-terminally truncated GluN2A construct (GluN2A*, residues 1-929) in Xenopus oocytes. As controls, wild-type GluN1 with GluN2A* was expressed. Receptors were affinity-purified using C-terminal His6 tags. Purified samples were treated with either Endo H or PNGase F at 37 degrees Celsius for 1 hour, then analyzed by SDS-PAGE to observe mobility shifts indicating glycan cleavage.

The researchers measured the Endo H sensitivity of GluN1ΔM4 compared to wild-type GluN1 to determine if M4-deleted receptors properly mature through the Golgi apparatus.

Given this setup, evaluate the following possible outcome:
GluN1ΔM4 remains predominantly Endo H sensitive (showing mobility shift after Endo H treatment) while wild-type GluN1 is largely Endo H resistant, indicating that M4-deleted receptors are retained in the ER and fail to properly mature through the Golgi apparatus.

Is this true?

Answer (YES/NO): NO